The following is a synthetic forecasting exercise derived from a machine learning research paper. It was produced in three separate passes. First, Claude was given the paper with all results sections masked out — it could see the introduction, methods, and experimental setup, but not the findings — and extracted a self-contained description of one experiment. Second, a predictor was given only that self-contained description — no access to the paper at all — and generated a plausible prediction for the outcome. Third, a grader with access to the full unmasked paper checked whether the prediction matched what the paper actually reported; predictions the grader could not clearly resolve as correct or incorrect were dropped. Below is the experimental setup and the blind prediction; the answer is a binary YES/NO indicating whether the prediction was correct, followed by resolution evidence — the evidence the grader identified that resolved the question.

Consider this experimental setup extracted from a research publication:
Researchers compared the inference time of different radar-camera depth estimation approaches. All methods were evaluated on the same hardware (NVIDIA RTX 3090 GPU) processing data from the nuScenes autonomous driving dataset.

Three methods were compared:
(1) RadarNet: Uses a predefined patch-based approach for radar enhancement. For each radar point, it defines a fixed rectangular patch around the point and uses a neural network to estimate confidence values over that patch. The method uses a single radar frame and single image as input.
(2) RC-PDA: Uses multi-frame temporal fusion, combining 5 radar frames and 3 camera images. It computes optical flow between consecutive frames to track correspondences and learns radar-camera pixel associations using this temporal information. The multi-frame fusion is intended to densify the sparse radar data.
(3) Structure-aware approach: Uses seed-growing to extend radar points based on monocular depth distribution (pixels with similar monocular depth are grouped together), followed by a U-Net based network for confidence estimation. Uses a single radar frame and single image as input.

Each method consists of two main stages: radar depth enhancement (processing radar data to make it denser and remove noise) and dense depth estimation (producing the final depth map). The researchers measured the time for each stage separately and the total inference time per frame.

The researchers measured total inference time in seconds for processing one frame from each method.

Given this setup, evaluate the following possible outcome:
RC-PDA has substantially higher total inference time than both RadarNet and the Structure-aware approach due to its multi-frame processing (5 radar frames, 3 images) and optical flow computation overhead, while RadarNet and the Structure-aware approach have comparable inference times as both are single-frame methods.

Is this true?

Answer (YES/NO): NO